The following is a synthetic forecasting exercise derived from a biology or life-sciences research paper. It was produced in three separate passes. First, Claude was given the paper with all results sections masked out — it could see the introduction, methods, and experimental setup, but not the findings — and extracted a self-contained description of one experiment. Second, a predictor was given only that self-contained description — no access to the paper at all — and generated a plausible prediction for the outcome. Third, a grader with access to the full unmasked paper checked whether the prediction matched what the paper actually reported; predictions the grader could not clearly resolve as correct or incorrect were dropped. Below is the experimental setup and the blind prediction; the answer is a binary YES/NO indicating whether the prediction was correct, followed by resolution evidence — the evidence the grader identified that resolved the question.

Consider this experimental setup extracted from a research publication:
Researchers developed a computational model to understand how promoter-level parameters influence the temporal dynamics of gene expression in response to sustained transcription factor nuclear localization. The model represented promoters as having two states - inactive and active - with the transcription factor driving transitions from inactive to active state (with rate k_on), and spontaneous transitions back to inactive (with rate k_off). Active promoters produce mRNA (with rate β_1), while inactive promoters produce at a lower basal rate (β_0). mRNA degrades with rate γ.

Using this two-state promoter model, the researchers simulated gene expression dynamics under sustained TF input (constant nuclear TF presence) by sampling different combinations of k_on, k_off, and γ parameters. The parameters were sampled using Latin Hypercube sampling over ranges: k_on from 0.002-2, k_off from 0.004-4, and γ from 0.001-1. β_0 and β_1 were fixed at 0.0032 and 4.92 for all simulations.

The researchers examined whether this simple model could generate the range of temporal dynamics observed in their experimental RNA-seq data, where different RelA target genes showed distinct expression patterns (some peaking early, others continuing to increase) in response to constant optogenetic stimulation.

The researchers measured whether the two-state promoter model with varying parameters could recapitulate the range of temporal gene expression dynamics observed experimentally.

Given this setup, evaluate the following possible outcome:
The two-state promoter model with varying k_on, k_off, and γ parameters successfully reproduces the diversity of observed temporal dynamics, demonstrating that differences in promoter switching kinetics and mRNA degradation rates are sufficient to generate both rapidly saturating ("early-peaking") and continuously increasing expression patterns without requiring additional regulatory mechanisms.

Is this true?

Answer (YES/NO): NO